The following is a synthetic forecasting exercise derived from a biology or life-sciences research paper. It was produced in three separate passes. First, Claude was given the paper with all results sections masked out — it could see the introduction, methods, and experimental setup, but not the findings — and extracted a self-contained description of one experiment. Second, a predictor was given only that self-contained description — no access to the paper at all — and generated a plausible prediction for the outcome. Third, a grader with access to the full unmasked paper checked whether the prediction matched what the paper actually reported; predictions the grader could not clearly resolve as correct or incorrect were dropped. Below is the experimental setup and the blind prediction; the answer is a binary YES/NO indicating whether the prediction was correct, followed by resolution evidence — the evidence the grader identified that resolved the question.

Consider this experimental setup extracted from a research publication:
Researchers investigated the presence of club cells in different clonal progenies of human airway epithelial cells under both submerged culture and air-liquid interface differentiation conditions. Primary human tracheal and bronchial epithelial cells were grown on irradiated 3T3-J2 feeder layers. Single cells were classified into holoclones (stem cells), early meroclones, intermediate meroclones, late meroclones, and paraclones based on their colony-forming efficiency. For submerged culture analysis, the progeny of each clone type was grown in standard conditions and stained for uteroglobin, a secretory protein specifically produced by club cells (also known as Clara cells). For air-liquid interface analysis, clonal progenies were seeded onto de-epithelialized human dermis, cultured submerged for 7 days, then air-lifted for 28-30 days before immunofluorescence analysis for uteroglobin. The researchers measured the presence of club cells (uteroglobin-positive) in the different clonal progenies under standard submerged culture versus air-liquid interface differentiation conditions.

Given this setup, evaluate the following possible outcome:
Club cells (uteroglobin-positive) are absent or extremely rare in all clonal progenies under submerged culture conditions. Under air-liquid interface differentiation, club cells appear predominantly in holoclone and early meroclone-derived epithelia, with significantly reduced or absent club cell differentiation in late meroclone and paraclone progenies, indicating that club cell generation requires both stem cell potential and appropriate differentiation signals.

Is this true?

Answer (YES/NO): NO